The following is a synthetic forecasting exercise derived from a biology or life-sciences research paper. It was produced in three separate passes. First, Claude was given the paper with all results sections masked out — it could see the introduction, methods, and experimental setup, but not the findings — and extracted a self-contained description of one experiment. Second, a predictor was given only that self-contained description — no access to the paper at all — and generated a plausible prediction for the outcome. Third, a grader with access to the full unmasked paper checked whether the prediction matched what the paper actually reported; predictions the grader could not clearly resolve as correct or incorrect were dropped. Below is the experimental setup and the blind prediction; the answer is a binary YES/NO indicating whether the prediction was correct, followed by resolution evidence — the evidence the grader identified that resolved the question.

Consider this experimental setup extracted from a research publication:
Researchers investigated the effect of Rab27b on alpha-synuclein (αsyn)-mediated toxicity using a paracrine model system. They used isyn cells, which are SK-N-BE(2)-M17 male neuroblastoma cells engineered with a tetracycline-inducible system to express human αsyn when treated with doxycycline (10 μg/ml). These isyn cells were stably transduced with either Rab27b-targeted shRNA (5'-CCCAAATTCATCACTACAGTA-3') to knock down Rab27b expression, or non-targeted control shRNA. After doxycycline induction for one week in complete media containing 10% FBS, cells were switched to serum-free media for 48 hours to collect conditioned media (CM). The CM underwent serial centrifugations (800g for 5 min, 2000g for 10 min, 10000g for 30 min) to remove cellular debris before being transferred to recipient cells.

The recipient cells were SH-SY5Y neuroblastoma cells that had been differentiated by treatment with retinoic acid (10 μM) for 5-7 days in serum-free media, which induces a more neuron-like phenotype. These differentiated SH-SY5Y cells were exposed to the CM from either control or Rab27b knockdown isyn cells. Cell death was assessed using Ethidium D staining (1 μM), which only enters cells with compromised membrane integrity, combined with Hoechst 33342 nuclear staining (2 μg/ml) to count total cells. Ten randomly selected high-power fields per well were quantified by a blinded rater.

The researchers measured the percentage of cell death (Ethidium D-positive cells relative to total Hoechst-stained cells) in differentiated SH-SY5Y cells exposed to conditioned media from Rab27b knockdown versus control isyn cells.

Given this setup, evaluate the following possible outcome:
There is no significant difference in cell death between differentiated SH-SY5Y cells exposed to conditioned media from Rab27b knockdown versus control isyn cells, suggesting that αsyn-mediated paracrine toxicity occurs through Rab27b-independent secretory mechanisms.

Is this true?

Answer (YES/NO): NO